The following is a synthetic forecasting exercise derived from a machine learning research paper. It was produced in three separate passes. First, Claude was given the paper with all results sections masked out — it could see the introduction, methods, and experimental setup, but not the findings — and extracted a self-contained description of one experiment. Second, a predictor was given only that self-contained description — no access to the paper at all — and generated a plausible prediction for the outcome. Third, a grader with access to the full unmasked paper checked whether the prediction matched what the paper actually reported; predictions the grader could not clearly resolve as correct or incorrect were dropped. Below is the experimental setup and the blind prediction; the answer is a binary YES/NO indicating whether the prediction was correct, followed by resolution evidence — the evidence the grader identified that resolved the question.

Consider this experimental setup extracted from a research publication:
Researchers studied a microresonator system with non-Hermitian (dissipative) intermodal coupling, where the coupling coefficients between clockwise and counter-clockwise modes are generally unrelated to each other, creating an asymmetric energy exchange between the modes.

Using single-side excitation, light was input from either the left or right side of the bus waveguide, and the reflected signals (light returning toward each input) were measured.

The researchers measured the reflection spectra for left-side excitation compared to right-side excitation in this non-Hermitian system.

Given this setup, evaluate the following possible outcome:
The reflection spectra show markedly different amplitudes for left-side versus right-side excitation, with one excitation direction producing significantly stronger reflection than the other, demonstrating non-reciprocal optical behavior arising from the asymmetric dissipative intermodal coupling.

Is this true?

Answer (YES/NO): YES